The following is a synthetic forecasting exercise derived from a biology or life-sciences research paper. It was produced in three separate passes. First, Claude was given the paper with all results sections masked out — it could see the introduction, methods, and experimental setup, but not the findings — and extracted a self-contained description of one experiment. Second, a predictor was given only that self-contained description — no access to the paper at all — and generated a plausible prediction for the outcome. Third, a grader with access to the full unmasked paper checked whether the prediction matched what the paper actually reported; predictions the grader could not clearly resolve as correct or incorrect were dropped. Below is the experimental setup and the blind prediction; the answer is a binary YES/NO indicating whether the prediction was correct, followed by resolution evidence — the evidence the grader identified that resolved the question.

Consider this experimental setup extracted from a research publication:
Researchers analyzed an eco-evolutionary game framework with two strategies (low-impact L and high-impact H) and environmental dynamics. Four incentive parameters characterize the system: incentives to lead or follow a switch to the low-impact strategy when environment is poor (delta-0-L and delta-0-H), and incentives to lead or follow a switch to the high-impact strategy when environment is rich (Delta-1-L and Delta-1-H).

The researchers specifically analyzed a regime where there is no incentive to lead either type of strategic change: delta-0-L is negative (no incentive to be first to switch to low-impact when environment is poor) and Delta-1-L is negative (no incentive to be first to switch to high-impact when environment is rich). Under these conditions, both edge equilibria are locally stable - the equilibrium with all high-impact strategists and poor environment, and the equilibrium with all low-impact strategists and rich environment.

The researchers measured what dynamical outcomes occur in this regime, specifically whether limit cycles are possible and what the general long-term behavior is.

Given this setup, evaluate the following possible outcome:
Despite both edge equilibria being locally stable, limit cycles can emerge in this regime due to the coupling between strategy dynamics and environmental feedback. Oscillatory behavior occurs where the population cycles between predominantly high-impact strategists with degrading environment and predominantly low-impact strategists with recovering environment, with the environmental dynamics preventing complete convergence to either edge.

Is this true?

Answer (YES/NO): NO